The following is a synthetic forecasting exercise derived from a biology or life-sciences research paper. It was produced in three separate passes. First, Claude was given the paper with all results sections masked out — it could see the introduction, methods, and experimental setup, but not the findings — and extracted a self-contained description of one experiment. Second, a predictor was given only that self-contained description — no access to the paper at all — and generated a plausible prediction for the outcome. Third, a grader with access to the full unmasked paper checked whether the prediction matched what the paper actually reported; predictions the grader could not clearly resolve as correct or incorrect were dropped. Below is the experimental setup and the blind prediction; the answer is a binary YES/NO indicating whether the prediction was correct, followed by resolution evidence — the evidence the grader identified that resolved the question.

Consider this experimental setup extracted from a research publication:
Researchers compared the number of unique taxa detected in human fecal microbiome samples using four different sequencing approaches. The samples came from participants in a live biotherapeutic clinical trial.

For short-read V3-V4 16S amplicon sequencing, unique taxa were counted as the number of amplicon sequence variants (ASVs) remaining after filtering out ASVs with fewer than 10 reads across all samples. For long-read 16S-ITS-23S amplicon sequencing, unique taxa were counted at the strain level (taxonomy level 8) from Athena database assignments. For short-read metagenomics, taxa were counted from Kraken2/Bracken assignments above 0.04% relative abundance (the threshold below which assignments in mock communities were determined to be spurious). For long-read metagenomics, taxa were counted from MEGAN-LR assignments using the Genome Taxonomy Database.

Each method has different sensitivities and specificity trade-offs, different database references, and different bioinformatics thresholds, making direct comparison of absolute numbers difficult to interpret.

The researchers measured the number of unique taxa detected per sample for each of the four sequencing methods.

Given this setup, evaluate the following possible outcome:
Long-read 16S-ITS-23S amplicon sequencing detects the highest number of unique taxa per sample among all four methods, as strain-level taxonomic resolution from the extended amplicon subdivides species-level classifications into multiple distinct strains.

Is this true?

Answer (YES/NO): YES